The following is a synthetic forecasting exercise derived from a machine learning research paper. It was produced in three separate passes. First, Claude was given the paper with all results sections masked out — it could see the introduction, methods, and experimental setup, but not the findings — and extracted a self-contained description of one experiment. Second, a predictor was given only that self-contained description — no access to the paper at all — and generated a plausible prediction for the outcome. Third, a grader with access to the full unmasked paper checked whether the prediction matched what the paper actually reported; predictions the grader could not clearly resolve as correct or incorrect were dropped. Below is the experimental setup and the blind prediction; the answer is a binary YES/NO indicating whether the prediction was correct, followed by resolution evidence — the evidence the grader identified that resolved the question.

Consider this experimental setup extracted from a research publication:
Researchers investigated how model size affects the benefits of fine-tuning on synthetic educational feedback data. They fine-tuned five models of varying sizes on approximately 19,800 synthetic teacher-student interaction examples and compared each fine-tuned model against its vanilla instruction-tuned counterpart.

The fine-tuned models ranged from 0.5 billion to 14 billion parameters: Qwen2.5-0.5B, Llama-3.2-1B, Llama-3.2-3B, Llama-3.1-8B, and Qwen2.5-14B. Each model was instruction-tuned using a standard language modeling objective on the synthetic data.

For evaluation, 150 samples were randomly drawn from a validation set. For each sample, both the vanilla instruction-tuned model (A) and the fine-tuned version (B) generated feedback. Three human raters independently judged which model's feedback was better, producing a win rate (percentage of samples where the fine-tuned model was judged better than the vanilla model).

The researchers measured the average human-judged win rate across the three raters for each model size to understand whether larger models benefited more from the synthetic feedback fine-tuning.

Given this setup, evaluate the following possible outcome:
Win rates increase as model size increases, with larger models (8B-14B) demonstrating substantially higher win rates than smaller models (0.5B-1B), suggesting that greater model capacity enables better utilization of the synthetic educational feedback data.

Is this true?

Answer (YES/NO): NO